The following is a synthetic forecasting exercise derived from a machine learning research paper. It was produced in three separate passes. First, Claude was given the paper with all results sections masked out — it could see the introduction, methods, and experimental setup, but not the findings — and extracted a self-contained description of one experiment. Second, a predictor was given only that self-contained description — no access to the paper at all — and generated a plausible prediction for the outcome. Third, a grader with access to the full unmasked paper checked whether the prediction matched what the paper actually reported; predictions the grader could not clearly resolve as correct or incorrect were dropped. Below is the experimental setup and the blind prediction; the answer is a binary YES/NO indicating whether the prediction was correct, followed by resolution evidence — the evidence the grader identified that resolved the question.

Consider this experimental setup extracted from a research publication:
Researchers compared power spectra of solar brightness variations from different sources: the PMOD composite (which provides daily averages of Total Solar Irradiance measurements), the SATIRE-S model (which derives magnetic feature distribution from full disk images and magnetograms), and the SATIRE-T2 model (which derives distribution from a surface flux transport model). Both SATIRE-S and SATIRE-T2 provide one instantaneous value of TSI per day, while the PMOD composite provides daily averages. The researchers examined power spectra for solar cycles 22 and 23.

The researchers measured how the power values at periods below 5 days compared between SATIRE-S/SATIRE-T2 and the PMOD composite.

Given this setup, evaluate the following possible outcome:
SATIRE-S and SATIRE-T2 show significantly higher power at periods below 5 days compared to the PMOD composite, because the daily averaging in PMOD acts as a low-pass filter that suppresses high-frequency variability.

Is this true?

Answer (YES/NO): NO